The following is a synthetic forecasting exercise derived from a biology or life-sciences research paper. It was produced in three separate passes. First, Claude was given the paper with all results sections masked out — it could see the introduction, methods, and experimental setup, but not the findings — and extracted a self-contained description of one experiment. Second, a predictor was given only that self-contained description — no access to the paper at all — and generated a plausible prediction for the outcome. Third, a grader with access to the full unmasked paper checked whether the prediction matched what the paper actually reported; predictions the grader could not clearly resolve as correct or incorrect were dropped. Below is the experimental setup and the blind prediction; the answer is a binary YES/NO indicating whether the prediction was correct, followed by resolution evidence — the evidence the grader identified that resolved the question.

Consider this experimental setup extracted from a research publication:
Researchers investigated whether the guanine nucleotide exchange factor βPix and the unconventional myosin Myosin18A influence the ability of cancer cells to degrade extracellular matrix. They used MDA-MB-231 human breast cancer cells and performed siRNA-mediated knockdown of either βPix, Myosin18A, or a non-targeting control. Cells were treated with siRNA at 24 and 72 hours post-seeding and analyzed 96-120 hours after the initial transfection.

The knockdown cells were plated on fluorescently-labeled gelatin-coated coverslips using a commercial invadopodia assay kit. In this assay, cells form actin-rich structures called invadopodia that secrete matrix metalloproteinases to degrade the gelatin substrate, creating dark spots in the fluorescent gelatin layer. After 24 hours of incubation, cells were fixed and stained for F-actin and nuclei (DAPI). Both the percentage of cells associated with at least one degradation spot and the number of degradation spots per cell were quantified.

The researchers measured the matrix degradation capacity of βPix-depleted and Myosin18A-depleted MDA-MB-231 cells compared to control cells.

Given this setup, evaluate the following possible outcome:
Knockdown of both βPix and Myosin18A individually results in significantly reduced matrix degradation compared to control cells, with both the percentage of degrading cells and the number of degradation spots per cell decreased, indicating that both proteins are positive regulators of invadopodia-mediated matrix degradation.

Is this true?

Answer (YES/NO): NO